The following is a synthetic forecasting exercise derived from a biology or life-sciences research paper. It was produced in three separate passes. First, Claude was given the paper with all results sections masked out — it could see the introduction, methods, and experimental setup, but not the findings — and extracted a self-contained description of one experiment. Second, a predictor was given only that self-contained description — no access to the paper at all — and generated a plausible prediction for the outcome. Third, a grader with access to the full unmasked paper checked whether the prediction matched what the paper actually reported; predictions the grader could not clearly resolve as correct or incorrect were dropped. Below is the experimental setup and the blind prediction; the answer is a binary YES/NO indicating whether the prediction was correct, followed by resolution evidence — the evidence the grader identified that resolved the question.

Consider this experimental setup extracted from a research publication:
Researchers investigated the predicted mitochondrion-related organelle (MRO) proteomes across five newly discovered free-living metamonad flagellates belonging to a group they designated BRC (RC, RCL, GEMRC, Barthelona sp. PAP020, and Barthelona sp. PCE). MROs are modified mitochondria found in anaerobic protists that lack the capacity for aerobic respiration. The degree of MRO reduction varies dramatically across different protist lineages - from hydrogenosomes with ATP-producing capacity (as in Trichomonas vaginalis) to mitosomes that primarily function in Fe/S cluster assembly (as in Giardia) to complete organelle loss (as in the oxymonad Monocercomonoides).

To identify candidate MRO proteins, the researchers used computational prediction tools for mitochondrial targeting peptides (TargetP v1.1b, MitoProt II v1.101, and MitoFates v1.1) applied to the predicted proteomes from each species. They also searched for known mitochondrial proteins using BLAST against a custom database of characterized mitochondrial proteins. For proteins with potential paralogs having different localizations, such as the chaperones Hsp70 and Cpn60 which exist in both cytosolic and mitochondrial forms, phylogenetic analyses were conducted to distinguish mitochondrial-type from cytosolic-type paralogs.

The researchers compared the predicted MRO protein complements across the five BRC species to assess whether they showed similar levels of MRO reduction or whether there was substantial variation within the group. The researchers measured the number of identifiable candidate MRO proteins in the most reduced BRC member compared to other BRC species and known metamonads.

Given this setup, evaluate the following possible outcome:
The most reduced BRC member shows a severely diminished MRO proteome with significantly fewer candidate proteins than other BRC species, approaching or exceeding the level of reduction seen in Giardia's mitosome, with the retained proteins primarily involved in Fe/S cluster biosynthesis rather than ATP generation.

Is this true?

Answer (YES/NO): NO